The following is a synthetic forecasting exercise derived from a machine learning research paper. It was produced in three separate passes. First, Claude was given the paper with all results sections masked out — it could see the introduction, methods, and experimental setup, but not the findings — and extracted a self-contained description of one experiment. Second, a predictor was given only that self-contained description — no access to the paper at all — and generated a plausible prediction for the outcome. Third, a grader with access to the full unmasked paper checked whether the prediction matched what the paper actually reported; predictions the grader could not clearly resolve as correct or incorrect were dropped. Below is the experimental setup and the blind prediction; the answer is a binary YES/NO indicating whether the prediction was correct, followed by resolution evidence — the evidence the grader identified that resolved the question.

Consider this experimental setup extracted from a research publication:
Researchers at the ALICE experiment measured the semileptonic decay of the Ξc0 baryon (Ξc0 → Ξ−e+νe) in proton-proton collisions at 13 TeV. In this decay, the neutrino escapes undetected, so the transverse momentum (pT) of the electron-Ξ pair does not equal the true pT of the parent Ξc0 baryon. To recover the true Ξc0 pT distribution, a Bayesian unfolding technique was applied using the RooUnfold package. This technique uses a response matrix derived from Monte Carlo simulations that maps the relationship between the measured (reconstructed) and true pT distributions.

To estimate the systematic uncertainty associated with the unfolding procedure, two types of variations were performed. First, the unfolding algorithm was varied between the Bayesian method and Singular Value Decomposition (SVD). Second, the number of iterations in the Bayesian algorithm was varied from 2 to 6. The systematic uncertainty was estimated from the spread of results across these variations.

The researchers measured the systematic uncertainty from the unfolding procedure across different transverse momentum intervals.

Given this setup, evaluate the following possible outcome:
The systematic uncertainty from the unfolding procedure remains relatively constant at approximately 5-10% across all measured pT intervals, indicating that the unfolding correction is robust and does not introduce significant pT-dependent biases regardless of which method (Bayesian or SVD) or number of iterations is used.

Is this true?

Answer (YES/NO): NO